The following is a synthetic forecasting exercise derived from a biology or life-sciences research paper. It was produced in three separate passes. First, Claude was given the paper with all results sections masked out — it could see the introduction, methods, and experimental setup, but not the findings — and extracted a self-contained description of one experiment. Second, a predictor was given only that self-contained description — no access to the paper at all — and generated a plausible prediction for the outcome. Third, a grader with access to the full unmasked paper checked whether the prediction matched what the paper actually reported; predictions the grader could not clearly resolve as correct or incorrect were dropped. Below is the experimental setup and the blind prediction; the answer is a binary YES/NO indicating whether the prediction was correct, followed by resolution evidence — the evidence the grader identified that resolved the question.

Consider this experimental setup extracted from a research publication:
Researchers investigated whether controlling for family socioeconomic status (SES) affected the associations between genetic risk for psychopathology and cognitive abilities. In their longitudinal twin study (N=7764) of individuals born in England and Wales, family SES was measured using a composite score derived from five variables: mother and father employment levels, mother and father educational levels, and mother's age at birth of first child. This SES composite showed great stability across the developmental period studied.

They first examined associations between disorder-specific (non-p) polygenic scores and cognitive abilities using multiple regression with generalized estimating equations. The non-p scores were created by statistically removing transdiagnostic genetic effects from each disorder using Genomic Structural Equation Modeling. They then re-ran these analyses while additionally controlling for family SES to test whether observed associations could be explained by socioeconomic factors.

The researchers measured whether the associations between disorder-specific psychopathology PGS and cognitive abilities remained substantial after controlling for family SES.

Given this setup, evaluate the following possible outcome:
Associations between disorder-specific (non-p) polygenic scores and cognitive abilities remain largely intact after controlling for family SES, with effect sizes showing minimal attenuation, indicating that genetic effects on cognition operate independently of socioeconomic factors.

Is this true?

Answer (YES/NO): YES